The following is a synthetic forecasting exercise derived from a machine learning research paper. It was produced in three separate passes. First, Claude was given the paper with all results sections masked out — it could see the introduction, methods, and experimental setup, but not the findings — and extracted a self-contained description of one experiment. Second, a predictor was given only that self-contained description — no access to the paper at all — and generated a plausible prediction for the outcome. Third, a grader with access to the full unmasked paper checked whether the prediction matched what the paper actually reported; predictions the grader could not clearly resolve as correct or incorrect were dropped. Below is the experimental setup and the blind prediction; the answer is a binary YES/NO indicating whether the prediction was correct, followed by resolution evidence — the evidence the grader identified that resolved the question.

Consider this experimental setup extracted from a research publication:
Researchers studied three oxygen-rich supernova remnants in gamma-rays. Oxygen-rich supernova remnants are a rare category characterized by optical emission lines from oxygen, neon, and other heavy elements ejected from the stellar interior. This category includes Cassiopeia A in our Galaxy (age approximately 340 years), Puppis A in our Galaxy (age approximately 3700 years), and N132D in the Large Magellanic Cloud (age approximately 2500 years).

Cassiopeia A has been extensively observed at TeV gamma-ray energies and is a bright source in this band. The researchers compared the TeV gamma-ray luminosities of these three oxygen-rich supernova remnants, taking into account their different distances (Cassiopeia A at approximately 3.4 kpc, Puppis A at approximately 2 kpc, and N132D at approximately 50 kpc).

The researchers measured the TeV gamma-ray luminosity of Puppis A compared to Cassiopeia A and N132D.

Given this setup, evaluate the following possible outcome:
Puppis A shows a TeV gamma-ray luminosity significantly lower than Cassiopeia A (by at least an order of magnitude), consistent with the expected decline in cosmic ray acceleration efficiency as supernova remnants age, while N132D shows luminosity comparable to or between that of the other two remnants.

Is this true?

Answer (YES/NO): NO